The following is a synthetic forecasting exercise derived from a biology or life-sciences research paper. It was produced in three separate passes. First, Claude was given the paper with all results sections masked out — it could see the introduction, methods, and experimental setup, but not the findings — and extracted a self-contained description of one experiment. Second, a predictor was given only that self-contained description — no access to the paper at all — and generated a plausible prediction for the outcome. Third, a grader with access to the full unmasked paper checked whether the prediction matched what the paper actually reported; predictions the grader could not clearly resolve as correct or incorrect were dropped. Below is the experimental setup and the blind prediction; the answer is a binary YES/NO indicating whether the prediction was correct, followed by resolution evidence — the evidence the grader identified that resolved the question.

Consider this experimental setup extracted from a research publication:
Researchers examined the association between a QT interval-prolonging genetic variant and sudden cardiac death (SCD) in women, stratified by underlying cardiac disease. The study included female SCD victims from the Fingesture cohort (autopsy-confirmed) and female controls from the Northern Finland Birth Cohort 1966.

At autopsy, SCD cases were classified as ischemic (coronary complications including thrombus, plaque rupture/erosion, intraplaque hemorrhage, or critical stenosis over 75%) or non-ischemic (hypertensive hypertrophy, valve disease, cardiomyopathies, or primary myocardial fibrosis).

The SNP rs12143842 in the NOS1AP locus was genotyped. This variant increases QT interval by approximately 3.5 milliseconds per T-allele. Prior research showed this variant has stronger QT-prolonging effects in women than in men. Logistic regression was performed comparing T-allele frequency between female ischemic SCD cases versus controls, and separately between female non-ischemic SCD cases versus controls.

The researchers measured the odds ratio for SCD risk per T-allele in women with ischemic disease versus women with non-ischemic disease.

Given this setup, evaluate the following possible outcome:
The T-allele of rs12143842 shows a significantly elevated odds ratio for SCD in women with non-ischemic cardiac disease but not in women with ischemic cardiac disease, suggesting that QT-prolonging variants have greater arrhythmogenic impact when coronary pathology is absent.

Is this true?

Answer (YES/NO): YES